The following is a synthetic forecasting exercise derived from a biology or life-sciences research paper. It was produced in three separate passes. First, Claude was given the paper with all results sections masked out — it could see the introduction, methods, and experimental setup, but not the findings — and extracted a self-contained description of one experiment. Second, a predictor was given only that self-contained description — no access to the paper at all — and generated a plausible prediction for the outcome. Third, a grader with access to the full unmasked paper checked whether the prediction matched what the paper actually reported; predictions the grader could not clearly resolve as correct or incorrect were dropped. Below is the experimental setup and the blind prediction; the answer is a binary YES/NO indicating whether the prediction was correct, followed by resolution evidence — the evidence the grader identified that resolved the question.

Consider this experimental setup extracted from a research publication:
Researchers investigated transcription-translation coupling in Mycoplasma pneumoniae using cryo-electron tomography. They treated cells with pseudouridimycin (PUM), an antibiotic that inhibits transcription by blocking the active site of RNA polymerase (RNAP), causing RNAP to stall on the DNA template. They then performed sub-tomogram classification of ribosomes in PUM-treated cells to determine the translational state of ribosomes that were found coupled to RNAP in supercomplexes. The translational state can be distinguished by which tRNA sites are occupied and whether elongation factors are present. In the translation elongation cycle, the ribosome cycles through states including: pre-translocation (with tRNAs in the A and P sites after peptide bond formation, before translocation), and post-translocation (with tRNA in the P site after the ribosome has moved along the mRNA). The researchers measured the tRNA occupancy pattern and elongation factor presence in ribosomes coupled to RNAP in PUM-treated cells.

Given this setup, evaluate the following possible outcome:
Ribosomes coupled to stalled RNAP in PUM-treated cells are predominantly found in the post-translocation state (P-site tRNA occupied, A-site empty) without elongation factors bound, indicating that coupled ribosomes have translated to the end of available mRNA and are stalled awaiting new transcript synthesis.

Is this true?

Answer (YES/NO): NO